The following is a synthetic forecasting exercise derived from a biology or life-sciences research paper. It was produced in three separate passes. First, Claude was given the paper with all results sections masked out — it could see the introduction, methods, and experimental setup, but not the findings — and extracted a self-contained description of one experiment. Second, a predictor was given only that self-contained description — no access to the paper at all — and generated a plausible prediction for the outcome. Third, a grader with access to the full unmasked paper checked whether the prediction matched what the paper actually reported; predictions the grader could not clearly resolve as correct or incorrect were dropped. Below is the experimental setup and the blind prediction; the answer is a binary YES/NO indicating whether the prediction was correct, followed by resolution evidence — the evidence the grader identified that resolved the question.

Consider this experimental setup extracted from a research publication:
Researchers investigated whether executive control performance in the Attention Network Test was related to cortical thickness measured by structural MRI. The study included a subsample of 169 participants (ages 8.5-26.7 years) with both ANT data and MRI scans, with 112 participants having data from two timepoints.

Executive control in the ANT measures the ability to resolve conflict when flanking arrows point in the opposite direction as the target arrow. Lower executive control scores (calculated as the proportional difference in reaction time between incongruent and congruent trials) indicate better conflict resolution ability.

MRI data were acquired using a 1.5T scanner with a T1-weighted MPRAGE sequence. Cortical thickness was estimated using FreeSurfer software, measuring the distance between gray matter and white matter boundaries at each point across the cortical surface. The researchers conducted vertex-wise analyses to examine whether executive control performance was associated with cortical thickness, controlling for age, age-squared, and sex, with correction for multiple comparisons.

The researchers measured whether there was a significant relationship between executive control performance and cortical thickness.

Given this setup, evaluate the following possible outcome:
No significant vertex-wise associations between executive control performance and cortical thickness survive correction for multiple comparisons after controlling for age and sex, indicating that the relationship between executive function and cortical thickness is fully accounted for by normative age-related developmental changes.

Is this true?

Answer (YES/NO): YES